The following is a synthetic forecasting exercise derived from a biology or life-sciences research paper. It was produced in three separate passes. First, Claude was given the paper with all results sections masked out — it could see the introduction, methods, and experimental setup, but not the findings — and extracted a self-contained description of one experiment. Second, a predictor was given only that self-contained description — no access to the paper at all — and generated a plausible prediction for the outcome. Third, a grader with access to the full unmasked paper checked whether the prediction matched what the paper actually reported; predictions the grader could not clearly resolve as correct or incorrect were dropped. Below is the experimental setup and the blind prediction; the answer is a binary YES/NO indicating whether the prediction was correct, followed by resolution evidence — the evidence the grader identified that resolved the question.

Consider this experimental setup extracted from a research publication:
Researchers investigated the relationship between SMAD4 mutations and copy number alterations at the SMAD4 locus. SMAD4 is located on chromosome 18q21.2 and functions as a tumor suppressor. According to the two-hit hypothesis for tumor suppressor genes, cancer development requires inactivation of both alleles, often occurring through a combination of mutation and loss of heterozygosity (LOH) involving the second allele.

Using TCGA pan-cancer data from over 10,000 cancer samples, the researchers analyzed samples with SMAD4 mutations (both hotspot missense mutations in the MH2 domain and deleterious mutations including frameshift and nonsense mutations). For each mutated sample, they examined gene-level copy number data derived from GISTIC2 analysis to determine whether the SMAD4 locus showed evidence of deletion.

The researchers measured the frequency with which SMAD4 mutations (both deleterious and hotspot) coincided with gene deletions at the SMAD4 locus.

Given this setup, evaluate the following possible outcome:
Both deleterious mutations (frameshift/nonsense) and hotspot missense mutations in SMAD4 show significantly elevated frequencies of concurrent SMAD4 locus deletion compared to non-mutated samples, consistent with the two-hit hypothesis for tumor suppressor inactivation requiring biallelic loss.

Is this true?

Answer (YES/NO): YES